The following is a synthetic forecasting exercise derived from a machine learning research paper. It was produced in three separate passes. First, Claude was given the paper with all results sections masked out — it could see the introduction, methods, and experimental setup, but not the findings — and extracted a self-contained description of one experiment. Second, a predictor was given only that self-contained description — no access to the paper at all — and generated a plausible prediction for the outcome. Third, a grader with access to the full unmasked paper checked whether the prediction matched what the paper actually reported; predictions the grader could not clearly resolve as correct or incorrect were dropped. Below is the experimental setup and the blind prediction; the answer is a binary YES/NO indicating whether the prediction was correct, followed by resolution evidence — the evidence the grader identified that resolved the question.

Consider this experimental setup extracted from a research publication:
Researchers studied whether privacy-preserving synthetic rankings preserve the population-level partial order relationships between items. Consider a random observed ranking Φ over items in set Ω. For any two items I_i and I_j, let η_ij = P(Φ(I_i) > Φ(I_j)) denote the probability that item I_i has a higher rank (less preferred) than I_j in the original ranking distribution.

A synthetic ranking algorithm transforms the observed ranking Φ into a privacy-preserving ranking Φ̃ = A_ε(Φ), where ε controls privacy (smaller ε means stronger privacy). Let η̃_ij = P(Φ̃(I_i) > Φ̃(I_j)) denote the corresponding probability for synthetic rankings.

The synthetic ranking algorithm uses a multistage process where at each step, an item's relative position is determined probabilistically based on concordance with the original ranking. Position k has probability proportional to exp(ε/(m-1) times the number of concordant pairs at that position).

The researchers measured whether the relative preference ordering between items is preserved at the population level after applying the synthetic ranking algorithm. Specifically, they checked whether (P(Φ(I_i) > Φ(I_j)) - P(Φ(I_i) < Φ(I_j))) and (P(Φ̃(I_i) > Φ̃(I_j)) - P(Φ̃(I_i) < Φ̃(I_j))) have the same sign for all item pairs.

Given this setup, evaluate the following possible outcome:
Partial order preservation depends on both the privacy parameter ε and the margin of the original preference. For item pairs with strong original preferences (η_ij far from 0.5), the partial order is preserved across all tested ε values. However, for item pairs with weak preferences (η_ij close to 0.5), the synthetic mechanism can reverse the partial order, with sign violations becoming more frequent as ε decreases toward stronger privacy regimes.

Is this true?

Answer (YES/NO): NO